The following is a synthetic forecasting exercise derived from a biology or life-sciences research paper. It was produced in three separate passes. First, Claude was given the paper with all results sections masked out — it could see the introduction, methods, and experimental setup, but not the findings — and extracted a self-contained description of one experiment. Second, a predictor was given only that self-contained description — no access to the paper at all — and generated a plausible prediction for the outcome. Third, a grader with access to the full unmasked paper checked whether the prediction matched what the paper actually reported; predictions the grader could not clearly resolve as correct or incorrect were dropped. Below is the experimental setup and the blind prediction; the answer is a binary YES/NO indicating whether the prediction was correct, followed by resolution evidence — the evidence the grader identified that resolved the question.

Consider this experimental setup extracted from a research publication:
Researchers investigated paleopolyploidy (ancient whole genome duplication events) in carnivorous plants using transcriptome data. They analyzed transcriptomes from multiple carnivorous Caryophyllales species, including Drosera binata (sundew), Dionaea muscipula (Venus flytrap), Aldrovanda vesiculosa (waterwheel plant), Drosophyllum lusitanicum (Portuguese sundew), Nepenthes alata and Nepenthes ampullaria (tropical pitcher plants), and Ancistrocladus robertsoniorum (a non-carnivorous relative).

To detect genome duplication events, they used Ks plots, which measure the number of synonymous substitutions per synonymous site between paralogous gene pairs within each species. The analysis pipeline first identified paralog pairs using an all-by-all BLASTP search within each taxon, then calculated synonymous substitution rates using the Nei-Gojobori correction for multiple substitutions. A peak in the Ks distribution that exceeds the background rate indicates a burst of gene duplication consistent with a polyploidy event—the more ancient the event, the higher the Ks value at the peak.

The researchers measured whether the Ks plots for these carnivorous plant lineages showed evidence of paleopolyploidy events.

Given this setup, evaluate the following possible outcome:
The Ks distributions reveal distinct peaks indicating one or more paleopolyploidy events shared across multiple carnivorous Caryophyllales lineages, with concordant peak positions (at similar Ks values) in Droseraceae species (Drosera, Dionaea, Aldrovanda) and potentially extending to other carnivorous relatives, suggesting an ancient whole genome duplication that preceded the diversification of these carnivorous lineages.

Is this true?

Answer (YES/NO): NO